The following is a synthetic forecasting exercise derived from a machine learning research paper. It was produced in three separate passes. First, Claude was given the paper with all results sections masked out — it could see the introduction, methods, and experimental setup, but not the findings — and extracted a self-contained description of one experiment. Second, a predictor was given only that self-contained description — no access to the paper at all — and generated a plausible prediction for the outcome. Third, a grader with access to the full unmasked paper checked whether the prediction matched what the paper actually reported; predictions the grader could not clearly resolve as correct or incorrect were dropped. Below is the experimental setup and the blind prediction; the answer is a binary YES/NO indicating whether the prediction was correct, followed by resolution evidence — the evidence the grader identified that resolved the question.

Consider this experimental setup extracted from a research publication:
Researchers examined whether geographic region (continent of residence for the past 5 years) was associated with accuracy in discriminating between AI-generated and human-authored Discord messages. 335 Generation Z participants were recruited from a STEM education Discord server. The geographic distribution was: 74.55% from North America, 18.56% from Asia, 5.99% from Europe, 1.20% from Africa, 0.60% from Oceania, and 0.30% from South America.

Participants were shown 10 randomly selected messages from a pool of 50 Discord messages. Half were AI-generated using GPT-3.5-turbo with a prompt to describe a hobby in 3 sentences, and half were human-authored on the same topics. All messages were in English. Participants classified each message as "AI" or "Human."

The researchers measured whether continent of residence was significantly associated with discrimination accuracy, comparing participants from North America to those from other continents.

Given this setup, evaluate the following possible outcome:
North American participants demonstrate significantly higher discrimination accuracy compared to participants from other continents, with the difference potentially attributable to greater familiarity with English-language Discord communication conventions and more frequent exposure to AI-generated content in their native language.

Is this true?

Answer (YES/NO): NO